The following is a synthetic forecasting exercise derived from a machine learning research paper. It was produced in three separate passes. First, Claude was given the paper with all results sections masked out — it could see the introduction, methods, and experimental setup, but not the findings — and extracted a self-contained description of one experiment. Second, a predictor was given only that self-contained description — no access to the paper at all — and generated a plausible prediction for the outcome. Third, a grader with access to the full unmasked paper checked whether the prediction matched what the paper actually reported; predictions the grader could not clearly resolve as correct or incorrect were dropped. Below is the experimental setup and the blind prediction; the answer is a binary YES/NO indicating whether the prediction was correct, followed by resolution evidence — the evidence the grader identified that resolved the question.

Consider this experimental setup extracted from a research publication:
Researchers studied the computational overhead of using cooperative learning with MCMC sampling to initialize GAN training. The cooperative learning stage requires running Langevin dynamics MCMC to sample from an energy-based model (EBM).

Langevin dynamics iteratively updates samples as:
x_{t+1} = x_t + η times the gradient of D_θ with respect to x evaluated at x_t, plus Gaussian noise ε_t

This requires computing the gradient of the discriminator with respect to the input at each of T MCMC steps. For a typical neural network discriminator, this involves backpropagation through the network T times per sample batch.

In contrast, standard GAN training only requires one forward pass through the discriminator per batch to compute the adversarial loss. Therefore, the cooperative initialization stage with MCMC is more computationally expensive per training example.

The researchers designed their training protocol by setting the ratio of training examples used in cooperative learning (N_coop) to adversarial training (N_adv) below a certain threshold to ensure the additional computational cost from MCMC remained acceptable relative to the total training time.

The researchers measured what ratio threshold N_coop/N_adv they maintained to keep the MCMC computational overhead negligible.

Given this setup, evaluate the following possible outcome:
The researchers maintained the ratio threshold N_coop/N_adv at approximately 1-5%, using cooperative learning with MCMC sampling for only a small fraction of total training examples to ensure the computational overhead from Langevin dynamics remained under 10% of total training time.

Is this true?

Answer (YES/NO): NO